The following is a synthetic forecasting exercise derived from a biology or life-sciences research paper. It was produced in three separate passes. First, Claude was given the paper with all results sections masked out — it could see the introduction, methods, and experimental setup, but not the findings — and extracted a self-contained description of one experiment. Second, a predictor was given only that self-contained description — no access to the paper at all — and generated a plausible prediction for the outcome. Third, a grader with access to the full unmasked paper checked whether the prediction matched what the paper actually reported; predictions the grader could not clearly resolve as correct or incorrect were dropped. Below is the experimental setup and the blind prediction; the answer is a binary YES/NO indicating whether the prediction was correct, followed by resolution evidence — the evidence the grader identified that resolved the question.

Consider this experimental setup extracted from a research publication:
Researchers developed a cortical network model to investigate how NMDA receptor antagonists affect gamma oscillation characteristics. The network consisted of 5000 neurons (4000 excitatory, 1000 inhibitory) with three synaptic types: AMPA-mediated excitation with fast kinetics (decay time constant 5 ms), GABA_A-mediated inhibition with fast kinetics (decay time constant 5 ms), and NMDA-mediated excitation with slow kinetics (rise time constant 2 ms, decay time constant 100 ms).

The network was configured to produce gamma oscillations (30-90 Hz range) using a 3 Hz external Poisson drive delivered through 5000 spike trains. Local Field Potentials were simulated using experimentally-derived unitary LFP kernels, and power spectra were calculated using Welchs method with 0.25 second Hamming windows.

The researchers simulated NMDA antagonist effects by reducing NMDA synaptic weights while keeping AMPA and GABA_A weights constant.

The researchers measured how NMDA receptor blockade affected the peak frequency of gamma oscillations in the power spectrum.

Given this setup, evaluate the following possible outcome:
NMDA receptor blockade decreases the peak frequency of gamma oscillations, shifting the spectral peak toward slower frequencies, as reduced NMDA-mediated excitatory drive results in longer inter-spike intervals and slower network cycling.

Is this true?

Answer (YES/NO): YES